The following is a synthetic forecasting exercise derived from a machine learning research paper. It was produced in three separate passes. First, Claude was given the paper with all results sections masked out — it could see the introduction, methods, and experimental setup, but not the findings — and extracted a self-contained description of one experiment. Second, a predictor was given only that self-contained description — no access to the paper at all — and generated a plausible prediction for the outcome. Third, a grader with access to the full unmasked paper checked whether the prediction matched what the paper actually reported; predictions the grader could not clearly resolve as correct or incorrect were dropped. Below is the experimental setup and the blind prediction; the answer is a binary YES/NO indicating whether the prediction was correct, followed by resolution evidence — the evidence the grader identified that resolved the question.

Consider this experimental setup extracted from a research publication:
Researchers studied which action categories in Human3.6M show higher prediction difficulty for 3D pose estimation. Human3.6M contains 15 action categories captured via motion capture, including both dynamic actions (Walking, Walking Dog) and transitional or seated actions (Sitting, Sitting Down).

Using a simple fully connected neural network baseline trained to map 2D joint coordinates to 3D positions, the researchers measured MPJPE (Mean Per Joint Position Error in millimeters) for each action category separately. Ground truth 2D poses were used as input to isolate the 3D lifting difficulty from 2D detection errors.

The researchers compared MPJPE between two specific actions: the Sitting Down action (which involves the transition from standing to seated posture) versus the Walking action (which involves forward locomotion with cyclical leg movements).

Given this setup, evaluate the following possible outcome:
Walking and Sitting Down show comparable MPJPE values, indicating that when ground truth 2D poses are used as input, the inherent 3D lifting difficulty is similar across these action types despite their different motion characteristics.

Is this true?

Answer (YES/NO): NO